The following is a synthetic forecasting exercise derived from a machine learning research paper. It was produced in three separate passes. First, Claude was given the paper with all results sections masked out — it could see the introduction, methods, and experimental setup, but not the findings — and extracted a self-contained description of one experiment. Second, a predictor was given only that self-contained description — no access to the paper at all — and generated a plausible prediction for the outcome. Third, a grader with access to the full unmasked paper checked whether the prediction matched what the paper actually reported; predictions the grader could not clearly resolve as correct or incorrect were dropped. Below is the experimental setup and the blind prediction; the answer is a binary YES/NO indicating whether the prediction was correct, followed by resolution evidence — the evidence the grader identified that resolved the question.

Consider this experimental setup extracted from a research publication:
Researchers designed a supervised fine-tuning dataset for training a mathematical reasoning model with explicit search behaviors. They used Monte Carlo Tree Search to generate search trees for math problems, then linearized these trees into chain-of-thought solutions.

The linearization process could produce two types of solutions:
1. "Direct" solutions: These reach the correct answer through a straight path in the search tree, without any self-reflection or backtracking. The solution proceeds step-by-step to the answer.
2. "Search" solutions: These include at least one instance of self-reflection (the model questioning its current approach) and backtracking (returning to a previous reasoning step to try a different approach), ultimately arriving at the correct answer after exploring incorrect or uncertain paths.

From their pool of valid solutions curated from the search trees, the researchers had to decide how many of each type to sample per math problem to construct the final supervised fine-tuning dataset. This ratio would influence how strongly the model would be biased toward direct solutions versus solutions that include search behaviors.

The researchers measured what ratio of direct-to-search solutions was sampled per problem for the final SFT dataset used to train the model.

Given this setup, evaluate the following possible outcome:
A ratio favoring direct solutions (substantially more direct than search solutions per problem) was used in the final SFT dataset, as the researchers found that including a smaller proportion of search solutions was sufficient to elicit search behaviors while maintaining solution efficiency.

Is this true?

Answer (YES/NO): NO